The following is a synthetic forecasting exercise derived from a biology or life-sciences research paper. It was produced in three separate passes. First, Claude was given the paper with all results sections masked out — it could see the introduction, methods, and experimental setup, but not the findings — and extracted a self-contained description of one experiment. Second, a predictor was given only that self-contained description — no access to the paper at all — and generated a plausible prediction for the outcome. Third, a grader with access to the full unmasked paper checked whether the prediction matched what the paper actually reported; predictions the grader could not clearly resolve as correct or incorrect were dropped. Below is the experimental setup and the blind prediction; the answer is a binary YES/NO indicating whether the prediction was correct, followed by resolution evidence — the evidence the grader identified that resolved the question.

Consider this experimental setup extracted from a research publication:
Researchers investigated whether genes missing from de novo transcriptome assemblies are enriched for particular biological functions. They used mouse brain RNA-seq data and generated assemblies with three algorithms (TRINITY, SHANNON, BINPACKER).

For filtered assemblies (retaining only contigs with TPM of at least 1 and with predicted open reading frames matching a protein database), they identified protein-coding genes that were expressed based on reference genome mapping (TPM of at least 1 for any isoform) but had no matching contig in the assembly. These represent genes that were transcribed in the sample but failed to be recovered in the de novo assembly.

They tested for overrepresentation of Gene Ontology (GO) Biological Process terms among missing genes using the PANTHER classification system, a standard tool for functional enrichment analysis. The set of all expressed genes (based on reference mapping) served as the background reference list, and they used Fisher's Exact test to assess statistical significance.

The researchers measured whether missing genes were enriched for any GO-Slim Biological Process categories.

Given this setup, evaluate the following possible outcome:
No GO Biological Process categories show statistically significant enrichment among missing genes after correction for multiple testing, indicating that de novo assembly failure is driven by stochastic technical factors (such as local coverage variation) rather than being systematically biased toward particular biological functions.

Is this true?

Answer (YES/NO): YES